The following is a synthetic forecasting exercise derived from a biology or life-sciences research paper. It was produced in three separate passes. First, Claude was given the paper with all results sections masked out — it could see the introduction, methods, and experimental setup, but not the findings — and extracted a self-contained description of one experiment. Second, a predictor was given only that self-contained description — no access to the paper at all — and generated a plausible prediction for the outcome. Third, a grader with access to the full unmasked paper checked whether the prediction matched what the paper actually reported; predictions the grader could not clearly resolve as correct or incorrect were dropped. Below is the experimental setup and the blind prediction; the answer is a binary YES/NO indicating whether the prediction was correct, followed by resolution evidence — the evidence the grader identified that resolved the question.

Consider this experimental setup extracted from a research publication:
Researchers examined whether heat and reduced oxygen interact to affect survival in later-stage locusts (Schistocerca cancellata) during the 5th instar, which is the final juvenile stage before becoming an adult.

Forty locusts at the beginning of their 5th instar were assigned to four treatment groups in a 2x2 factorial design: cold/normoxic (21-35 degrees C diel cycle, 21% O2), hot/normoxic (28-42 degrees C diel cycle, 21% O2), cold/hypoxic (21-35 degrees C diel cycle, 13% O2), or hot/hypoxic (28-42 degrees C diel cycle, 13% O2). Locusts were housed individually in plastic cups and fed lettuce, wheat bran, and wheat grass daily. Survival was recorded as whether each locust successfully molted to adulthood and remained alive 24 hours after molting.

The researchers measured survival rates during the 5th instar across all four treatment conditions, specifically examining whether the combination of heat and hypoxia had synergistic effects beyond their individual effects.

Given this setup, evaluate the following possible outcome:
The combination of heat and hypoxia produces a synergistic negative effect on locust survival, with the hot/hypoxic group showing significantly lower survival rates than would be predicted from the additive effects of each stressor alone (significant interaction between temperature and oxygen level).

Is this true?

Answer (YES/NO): NO